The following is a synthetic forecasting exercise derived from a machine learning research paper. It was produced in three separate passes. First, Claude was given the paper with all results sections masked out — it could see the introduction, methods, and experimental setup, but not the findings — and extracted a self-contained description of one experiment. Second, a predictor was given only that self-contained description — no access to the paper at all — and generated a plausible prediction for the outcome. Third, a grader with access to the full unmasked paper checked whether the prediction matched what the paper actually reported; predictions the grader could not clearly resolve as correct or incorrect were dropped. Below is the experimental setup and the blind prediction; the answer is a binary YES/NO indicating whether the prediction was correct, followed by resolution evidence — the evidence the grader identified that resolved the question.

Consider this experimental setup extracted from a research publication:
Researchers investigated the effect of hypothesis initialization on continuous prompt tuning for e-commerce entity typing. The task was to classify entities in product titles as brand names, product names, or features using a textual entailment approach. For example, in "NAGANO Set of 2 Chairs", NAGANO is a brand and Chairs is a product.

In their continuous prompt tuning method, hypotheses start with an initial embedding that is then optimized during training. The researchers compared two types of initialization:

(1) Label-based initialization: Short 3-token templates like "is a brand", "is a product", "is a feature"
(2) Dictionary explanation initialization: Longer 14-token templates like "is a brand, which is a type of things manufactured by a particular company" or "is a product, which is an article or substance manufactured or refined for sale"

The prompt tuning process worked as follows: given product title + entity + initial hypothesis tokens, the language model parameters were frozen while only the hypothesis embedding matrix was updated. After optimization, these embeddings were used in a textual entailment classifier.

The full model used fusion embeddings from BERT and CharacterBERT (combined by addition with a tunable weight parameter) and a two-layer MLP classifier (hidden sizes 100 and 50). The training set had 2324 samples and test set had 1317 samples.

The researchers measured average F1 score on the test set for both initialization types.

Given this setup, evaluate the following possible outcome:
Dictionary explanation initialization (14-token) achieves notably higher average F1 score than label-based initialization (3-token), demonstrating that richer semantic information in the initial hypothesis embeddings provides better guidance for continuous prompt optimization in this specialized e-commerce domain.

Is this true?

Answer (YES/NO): NO